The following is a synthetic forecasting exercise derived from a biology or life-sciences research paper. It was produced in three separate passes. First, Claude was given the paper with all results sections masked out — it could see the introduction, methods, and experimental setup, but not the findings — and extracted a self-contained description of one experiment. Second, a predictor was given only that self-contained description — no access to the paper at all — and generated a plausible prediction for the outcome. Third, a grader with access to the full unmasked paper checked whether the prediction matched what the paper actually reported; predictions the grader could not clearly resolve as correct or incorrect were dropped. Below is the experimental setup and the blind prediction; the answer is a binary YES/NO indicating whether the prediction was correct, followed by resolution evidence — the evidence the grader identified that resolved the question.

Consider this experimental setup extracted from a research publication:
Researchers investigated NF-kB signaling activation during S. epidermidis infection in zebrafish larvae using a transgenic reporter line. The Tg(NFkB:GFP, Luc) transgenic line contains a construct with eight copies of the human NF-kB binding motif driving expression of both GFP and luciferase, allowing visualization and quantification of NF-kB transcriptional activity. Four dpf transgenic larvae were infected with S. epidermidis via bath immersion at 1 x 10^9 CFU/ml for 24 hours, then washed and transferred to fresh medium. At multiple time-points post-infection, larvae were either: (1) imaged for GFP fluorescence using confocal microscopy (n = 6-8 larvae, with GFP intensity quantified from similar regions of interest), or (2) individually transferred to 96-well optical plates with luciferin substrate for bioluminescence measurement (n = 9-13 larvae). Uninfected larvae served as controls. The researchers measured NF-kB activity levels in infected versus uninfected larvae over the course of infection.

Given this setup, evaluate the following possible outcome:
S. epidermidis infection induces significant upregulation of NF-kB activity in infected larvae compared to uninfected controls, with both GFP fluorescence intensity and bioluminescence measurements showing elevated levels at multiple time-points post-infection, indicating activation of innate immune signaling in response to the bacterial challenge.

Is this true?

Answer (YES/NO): YES